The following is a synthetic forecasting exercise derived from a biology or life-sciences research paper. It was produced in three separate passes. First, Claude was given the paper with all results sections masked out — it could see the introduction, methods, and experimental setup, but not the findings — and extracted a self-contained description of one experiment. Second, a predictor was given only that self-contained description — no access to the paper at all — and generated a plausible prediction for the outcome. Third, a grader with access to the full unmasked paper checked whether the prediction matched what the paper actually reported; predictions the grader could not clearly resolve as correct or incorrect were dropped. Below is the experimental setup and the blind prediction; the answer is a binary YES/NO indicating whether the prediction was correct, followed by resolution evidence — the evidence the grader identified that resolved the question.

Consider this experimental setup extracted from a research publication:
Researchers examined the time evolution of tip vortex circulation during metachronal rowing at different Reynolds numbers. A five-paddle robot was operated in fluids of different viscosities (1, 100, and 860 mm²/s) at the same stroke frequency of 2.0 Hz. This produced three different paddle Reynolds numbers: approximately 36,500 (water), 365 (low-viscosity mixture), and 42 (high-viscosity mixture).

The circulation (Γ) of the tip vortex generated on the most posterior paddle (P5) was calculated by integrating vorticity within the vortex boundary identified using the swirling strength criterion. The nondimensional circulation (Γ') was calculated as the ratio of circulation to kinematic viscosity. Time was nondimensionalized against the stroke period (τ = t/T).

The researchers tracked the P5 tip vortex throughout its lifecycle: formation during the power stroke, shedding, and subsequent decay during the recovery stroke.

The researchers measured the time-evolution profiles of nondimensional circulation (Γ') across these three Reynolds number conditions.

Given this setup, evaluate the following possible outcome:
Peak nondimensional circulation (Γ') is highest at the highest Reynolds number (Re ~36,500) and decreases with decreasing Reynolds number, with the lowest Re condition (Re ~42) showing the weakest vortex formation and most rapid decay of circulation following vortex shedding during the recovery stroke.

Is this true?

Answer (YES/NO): YES